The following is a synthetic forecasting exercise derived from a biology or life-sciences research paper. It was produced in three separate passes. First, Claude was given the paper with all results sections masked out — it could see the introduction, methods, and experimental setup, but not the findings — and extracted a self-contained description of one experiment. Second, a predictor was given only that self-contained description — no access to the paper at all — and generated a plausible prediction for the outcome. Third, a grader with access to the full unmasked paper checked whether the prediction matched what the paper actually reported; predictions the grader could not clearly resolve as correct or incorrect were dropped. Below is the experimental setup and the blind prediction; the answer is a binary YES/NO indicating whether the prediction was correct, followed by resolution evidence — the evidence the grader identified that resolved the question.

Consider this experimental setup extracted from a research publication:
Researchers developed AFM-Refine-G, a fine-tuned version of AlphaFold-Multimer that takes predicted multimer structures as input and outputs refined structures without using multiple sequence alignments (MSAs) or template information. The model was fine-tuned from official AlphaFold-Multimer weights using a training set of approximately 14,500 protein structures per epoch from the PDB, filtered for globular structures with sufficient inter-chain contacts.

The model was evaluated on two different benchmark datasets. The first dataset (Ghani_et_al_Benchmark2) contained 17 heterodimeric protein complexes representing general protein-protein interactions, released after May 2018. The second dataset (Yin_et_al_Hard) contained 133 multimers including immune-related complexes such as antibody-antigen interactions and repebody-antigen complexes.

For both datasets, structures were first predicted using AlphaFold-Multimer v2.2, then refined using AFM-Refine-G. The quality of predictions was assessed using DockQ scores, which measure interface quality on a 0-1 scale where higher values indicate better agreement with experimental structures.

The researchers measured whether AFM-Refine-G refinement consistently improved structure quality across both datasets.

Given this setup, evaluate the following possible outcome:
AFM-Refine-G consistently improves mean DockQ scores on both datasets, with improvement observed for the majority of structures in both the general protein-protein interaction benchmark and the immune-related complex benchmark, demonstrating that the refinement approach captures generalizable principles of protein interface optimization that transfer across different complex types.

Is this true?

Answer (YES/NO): NO